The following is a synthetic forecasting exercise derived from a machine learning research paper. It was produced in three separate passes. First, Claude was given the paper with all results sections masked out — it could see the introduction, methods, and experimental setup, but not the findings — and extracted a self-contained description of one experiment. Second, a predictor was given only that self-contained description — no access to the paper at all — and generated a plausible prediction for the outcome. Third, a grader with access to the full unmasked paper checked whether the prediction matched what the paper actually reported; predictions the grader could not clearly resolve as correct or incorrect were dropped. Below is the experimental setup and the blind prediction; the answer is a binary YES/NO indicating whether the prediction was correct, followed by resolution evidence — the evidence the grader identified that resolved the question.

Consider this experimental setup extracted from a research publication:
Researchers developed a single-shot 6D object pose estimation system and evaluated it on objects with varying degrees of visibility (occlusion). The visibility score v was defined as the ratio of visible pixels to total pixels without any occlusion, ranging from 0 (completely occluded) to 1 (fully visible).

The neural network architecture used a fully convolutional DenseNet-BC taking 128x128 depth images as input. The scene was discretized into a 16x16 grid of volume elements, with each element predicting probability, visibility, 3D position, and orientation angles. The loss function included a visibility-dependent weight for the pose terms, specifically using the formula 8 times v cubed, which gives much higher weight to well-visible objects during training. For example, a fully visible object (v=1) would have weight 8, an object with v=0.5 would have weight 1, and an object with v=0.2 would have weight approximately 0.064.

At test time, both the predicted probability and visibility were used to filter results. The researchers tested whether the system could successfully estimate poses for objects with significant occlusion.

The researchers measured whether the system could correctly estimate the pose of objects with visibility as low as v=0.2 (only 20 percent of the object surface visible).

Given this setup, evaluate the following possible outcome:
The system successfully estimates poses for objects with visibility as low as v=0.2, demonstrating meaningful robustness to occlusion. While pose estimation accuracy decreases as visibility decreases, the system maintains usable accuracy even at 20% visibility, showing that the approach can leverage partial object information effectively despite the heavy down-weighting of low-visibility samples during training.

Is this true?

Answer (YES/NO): YES